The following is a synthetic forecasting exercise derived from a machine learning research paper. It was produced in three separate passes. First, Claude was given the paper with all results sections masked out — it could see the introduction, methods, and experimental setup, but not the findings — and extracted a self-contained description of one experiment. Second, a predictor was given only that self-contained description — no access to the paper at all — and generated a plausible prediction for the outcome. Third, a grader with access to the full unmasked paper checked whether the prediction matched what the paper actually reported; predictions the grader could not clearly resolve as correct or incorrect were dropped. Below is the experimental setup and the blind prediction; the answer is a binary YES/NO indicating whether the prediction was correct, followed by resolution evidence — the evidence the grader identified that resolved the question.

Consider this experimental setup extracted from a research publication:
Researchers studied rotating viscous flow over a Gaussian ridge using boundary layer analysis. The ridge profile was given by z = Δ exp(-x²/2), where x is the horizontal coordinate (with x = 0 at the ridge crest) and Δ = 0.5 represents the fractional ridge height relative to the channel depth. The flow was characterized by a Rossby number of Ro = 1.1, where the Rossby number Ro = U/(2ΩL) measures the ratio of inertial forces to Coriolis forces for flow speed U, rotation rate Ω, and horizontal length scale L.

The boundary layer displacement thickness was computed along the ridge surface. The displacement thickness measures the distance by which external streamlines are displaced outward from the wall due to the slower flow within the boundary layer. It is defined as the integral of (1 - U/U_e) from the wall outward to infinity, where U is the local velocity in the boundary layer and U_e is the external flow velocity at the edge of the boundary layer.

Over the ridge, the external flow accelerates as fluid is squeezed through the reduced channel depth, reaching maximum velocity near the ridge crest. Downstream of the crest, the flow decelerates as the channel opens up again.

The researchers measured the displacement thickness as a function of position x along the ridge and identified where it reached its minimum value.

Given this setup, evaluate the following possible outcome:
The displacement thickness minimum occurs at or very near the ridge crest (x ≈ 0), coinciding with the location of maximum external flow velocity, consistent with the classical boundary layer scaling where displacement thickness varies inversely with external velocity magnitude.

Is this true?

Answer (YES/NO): NO